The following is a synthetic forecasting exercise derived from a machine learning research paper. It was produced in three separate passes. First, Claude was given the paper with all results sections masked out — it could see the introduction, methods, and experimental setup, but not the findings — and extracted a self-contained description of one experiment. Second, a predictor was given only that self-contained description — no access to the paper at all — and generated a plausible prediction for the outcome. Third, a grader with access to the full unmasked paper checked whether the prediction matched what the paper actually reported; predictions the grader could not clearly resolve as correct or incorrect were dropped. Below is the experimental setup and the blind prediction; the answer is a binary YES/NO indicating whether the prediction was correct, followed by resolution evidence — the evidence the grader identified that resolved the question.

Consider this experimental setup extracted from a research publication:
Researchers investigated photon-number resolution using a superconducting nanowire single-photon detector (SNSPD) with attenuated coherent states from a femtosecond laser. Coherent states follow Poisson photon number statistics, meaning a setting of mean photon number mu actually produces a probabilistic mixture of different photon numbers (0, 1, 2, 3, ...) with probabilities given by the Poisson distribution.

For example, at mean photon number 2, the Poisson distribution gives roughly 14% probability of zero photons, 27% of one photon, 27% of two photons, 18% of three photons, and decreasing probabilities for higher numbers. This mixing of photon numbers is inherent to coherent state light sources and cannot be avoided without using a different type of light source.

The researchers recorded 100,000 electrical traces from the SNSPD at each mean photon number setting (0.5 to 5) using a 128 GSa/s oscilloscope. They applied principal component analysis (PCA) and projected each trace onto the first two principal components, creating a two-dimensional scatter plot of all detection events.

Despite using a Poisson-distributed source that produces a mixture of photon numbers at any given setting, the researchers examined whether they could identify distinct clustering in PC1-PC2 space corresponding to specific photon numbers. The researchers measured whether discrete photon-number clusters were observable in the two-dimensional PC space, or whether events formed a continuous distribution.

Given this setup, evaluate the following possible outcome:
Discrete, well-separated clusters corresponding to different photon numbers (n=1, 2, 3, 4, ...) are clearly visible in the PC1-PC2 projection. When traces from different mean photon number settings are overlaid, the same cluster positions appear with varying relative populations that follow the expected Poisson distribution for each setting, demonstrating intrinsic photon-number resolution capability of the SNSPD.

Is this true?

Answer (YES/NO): NO